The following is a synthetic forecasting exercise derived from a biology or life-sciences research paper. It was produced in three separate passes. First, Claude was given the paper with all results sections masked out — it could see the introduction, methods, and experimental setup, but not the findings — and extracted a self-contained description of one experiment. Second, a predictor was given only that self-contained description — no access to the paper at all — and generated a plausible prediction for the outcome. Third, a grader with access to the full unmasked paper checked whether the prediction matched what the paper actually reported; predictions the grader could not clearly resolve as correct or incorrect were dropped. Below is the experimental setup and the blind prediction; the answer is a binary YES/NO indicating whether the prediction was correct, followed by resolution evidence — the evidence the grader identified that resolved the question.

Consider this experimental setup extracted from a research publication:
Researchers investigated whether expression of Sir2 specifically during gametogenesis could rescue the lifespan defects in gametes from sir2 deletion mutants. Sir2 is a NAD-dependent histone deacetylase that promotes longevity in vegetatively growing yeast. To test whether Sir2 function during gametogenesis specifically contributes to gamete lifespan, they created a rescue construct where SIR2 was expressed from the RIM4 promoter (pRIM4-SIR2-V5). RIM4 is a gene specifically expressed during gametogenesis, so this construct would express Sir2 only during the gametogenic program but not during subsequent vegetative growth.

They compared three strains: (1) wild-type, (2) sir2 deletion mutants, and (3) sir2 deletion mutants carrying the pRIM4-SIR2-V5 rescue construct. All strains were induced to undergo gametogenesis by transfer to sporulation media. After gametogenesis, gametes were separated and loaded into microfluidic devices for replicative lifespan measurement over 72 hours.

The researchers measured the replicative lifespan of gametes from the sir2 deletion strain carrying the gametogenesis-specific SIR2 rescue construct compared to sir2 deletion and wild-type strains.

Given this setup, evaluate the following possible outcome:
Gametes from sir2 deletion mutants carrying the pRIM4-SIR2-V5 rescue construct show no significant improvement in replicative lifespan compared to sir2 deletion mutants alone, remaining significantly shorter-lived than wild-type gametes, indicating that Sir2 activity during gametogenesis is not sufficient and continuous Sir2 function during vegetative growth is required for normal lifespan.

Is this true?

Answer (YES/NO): NO